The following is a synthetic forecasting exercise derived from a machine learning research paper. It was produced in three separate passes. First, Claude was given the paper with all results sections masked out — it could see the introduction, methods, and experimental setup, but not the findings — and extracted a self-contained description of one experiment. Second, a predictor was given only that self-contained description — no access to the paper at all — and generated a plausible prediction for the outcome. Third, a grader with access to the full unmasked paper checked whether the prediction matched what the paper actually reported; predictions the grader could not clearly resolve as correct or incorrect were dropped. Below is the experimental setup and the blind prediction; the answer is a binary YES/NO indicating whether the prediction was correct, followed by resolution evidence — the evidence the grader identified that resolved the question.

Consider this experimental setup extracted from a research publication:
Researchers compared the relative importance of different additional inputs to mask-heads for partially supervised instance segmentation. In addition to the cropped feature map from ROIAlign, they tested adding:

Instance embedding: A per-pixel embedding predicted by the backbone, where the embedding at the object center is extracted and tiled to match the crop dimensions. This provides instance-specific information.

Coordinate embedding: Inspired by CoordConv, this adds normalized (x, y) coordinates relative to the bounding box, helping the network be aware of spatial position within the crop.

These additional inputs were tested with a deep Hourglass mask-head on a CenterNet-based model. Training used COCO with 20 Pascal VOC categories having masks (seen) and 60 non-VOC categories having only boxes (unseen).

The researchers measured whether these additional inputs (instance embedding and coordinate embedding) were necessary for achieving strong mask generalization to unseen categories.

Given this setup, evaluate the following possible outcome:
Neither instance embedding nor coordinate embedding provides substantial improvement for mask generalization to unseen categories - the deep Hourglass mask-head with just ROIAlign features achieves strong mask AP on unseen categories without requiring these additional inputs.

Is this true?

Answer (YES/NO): YES